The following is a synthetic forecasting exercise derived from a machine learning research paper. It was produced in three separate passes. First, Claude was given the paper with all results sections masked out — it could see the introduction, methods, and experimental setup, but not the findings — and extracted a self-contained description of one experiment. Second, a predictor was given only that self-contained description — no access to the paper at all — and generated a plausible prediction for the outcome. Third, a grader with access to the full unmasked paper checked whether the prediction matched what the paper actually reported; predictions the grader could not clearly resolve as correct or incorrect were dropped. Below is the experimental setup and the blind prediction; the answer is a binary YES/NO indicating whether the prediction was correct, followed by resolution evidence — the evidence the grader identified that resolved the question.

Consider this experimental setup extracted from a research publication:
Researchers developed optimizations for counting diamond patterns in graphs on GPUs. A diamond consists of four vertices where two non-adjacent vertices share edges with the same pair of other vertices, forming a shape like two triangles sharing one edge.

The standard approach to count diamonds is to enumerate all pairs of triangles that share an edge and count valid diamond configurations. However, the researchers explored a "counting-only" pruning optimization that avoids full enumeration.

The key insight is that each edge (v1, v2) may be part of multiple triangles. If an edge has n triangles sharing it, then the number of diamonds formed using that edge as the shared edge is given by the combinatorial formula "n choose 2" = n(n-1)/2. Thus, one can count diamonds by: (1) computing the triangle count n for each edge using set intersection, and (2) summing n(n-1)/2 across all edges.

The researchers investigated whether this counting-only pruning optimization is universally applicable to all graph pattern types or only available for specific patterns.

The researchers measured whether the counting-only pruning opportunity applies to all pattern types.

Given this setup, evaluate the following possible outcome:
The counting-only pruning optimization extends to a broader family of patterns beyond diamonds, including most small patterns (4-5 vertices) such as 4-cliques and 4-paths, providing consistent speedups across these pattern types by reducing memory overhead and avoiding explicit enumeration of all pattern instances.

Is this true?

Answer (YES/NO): NO